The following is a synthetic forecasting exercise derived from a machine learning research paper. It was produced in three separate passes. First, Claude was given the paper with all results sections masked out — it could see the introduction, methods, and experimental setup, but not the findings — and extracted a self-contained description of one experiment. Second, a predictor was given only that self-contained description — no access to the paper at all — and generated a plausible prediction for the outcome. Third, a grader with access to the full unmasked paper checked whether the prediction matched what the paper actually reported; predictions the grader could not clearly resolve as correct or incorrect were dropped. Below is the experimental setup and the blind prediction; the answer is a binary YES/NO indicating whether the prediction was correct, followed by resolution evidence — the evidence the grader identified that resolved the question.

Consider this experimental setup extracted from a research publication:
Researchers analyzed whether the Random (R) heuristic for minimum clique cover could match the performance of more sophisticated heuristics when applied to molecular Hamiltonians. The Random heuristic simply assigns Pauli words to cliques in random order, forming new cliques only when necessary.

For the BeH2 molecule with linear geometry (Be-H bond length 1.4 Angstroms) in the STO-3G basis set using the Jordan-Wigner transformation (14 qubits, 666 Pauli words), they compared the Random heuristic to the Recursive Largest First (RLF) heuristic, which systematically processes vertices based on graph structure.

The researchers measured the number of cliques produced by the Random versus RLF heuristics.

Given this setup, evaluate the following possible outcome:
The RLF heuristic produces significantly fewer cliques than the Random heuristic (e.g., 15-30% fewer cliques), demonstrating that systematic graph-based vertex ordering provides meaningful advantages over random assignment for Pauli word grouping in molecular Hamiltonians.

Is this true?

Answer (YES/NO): NO